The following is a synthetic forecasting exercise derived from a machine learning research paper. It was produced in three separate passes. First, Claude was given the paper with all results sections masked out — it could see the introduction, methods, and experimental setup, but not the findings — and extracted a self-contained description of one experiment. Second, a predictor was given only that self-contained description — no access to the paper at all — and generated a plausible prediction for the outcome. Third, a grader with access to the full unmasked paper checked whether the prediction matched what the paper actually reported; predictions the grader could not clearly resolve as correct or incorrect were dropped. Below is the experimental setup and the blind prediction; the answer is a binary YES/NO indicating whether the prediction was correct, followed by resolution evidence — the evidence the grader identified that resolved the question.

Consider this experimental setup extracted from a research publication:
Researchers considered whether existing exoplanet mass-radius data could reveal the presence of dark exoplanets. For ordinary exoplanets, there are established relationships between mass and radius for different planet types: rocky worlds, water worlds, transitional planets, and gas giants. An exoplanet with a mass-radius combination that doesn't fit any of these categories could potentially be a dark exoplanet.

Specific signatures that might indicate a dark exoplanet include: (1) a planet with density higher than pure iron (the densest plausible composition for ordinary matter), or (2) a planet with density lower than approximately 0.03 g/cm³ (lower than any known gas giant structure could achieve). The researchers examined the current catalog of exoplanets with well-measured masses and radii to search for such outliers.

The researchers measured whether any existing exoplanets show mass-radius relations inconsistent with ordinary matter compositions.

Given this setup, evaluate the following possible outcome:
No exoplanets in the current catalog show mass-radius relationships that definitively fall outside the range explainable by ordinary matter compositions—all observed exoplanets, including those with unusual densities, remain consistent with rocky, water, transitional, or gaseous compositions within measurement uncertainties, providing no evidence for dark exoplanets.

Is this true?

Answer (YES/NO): YES